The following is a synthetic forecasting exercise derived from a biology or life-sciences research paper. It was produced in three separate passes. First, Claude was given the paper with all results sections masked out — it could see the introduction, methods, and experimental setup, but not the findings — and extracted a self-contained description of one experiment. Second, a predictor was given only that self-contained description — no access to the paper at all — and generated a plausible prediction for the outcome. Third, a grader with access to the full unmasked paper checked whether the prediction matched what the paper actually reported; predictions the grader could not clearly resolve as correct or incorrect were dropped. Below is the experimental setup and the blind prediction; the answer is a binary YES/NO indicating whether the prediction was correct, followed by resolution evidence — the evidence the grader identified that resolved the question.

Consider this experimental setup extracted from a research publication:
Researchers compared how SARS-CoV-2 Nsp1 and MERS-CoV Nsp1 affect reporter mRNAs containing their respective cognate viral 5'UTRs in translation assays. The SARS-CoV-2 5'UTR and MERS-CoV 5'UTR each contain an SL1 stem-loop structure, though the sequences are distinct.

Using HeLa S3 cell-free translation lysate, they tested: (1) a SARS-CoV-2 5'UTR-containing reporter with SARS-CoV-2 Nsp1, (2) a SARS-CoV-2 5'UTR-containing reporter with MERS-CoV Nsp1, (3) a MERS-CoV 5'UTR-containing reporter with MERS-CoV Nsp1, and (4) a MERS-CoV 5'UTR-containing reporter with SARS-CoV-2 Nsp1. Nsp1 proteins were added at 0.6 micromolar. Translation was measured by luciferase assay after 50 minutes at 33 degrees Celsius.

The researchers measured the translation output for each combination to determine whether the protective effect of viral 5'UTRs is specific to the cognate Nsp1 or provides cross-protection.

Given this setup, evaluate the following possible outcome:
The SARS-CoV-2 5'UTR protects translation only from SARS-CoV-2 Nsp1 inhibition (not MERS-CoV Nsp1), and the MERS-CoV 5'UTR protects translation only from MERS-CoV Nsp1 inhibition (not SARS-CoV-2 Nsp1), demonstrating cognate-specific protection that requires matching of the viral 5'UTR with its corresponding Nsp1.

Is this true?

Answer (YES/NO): YES